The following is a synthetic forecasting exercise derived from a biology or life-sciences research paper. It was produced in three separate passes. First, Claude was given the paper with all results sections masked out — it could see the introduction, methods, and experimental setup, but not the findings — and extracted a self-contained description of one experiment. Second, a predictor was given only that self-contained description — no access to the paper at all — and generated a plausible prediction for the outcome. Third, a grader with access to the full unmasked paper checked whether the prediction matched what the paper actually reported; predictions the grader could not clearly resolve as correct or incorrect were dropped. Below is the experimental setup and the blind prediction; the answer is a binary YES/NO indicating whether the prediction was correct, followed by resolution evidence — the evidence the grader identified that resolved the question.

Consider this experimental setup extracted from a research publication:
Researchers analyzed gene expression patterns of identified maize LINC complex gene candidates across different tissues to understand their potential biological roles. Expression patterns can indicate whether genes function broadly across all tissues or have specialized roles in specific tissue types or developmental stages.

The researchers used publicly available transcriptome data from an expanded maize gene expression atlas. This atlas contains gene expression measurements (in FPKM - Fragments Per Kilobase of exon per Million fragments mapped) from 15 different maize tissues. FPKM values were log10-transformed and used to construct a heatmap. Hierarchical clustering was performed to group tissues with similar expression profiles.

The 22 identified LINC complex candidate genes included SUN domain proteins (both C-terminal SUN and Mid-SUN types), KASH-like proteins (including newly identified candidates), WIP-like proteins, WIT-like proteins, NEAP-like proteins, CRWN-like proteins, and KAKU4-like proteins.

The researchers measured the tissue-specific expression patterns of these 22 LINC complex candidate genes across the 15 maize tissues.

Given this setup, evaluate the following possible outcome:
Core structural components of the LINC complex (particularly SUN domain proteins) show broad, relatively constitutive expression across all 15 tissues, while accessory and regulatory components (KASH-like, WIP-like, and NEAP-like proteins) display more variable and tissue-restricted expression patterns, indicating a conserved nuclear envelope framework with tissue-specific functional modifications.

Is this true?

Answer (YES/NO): NO